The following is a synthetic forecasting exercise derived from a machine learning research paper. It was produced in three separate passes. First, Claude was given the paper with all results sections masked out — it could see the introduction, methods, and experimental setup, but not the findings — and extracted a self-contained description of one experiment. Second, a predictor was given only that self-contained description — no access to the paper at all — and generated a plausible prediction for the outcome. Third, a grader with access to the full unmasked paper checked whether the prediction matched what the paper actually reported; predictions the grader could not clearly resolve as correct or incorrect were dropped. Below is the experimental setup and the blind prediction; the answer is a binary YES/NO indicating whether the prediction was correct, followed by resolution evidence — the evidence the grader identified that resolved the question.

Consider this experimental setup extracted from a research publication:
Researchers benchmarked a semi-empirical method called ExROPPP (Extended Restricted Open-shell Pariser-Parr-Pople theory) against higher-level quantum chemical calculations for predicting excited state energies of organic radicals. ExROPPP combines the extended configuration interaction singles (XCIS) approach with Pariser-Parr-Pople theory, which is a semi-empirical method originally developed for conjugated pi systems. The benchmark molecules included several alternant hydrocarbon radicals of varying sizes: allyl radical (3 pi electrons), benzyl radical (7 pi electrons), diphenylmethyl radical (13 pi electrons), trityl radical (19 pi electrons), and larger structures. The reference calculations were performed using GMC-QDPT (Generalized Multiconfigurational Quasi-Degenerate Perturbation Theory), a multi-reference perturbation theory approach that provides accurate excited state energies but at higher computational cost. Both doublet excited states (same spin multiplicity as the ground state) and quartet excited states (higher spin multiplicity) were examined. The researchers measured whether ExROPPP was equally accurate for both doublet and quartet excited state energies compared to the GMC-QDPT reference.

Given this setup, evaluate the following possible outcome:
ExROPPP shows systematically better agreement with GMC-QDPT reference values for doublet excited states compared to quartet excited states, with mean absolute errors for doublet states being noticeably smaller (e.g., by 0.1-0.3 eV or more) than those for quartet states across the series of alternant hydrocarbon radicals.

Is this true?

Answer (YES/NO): YES